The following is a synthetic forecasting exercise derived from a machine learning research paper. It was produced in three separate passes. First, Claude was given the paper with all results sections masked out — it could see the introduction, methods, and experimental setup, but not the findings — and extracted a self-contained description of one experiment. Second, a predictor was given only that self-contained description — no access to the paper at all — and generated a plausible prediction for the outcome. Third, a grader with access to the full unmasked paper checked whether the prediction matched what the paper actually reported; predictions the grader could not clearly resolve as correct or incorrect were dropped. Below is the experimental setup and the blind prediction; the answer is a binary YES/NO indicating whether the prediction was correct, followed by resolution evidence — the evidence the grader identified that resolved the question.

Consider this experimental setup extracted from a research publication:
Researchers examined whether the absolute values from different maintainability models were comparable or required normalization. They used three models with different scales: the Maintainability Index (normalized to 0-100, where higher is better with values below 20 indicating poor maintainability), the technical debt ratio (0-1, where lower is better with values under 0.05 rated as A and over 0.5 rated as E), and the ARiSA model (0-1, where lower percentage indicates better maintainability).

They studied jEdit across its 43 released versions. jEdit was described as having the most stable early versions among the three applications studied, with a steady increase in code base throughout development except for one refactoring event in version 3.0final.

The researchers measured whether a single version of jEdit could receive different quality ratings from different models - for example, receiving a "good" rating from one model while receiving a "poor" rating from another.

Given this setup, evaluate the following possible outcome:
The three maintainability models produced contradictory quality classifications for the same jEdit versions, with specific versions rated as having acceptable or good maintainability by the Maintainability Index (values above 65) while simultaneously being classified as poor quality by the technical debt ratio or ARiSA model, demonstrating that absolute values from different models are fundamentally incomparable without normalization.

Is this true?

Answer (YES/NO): NO